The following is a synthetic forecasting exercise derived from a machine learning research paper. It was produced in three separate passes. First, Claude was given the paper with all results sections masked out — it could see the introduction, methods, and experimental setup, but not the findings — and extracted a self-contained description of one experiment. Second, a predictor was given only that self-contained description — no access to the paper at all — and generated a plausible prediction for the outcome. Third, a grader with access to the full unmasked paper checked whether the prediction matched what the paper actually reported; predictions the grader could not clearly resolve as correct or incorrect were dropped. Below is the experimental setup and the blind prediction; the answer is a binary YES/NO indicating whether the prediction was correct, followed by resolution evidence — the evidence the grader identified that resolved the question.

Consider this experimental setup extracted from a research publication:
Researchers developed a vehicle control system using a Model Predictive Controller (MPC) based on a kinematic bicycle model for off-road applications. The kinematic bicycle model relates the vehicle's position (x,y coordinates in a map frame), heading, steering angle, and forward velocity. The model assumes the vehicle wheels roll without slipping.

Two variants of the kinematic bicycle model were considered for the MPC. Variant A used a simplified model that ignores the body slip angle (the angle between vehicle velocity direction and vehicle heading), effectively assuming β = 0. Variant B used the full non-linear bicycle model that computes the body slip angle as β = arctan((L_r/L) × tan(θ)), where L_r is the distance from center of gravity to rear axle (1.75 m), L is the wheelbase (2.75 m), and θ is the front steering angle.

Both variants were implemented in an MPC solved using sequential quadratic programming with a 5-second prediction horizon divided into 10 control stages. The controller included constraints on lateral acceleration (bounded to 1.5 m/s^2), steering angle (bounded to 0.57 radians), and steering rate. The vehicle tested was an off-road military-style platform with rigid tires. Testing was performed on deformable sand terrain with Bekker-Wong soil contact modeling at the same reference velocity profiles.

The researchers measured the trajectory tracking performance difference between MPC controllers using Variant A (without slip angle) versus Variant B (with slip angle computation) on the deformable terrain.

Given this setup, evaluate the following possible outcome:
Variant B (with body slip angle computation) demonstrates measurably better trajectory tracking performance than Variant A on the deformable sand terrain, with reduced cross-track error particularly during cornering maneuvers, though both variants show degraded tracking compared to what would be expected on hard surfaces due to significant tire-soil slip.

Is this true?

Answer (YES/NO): NO